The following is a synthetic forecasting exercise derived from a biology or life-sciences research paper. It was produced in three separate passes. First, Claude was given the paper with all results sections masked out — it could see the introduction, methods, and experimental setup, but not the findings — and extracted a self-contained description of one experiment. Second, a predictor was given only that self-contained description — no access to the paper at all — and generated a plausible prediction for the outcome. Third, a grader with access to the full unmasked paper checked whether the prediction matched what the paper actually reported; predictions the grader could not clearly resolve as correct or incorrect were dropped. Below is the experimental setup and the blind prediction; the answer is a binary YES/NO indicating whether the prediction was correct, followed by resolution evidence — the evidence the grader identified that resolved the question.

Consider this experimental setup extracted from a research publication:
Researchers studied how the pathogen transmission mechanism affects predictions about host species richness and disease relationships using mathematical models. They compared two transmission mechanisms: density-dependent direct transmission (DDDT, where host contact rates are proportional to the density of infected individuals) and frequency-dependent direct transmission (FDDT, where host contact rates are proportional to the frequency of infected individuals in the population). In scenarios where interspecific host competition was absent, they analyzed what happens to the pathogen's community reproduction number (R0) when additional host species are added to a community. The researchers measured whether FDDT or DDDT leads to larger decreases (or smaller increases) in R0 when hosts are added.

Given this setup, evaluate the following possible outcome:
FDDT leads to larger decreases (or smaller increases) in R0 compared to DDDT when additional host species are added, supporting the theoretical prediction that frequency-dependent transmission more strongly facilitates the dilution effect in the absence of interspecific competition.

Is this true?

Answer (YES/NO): YES